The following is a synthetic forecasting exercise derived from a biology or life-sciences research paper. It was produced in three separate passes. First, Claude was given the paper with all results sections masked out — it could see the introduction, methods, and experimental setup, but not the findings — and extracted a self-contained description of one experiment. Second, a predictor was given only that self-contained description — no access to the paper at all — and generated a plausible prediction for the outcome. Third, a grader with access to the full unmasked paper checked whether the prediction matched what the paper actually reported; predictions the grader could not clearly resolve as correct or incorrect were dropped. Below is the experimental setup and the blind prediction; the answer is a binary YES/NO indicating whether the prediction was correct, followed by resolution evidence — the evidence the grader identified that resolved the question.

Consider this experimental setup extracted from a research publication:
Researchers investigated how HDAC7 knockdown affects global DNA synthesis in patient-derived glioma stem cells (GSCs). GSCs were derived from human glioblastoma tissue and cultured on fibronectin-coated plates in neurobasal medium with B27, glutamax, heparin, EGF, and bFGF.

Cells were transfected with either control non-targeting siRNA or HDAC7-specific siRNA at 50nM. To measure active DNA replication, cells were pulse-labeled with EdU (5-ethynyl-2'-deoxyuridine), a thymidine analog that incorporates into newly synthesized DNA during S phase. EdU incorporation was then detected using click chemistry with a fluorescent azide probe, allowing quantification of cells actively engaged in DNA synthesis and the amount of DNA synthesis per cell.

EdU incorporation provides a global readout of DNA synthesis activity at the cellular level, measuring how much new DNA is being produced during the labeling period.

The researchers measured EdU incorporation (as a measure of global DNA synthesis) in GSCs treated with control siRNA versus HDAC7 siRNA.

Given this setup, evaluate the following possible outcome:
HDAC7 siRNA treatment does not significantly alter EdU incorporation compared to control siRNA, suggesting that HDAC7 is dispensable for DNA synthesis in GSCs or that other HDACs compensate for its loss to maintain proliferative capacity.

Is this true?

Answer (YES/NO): NO